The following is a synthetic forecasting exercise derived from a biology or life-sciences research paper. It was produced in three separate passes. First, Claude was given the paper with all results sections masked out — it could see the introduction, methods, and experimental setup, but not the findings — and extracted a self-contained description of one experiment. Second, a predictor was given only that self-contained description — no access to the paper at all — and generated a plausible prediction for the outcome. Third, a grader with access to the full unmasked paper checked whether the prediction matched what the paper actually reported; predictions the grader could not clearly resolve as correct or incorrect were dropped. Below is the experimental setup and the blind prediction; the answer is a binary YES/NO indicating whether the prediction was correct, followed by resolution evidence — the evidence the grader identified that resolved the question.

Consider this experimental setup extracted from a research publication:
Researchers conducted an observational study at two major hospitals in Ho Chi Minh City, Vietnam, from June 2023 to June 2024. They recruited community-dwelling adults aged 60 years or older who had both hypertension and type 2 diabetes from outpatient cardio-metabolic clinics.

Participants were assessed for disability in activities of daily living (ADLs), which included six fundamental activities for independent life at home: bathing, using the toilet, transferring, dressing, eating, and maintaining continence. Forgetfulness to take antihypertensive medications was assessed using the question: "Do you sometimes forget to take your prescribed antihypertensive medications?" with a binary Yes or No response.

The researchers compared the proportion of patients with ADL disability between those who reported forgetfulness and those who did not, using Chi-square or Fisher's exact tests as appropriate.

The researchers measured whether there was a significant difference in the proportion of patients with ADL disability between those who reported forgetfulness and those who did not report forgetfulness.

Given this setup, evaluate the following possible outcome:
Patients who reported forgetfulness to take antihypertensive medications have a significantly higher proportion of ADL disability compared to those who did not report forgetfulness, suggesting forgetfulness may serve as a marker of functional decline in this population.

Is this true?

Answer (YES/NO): YES